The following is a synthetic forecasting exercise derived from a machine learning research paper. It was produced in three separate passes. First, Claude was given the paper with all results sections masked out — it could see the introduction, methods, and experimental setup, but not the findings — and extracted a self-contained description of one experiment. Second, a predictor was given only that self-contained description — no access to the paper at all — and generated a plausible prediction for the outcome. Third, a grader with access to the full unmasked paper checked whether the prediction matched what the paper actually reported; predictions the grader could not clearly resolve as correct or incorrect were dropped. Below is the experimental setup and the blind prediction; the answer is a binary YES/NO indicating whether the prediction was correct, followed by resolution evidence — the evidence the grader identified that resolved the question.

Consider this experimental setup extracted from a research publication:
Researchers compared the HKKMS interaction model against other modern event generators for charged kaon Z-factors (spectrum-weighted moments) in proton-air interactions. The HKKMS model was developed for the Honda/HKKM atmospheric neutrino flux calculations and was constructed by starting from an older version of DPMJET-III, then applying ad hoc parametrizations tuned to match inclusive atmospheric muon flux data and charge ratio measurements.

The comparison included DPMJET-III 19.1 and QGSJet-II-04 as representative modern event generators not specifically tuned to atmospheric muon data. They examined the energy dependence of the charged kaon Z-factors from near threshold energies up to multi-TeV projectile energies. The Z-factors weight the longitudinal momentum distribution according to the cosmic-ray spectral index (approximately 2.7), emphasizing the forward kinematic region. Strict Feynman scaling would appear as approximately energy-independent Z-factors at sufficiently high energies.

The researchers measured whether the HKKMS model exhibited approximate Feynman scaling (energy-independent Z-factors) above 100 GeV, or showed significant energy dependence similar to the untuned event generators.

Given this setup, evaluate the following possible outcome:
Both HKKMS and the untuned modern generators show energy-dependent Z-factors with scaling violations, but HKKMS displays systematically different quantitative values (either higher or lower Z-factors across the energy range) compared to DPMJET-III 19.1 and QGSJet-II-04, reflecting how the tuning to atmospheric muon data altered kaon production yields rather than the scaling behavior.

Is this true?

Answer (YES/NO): NO